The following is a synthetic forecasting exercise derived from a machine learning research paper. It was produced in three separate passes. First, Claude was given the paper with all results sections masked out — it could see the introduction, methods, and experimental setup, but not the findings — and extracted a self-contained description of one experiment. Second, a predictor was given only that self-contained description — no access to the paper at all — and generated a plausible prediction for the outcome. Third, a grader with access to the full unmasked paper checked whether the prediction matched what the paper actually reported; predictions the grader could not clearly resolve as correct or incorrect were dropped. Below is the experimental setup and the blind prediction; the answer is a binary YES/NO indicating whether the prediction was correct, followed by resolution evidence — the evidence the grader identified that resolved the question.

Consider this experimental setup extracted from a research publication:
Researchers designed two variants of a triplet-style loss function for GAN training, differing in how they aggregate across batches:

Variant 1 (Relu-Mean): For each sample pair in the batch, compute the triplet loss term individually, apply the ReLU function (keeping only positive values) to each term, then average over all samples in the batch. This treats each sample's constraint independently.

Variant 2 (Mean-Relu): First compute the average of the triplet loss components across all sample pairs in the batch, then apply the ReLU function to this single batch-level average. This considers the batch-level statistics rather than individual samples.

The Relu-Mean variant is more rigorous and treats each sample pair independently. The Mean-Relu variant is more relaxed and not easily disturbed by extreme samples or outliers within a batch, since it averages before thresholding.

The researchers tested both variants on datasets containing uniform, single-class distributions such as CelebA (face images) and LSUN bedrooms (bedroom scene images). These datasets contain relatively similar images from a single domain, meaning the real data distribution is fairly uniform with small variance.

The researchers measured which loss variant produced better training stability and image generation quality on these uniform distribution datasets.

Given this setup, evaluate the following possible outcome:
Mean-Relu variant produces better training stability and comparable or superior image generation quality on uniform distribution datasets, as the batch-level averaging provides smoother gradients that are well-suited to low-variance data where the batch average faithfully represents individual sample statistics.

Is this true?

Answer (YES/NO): YES